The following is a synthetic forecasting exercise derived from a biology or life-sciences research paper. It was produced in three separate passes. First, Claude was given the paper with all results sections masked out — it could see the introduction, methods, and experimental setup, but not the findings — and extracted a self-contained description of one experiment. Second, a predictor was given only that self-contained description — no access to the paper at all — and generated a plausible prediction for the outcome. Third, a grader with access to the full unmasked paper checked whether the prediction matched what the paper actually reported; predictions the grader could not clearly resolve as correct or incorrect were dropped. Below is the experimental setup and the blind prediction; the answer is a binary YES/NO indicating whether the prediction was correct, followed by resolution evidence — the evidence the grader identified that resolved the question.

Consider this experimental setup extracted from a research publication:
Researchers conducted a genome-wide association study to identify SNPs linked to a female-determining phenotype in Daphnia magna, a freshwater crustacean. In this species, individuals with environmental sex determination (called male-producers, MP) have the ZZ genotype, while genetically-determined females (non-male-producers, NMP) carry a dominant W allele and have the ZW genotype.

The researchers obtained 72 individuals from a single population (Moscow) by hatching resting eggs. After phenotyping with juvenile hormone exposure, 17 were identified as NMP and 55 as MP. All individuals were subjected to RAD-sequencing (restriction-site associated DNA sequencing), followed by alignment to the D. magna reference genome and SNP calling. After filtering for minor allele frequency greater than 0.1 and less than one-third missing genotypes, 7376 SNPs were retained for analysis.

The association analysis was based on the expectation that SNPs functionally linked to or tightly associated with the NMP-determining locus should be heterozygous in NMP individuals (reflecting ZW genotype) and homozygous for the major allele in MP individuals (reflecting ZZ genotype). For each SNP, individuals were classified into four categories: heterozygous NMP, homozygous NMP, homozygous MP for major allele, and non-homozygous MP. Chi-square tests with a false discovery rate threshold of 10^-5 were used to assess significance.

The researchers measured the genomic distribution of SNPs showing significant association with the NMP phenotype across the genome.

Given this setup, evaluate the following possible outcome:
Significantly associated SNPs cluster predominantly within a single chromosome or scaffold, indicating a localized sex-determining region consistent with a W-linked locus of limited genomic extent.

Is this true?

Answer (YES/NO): NO